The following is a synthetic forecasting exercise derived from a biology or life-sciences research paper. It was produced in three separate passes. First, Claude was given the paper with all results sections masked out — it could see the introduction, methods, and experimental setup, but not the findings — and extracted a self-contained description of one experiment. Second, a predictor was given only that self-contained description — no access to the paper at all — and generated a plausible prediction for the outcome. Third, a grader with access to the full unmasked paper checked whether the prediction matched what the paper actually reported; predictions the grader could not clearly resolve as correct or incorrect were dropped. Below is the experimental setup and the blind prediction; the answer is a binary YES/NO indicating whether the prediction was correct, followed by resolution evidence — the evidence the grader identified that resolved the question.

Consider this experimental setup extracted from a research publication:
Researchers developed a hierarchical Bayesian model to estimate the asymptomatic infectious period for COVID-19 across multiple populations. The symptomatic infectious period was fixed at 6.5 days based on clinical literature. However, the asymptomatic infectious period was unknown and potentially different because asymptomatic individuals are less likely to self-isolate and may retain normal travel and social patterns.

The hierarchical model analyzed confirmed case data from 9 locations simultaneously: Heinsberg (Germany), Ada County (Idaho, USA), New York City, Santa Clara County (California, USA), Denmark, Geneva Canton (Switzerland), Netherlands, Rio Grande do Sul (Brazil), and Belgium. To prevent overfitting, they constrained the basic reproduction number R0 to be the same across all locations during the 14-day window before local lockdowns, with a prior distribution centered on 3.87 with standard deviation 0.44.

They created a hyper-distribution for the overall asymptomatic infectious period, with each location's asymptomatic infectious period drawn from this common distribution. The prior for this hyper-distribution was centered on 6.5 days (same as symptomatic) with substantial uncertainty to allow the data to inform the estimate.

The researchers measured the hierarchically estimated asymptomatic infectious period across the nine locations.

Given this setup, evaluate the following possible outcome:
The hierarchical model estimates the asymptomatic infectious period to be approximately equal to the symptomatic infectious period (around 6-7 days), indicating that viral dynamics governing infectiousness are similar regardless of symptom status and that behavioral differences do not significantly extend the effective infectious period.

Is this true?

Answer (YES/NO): NO